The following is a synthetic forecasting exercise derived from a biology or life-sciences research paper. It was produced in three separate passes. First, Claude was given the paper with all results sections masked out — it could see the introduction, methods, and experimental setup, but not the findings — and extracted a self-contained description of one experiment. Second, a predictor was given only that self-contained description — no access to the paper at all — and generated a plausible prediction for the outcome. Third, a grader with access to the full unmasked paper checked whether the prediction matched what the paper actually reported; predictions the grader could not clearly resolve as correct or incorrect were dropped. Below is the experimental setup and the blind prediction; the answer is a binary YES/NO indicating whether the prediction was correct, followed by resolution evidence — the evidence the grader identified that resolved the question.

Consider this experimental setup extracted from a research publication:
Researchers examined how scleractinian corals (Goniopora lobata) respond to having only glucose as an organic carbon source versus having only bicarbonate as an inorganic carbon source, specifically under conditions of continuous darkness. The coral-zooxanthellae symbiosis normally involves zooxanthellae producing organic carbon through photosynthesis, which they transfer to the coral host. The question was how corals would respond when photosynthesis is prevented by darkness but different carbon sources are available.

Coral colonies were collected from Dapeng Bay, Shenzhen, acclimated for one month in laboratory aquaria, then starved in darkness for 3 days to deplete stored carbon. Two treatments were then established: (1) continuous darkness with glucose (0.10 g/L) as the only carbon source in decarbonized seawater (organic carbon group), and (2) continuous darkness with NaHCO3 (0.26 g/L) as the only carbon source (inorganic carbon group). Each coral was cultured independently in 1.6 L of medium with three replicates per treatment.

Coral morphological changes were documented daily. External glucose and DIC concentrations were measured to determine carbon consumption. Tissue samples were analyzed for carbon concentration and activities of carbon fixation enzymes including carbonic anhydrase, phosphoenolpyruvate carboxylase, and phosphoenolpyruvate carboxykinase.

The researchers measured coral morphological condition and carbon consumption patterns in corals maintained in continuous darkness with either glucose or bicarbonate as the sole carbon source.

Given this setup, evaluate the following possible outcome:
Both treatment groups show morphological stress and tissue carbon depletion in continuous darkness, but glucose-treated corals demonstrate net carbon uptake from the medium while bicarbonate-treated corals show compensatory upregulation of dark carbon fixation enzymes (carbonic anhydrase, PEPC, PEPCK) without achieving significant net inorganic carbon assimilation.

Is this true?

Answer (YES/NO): NO